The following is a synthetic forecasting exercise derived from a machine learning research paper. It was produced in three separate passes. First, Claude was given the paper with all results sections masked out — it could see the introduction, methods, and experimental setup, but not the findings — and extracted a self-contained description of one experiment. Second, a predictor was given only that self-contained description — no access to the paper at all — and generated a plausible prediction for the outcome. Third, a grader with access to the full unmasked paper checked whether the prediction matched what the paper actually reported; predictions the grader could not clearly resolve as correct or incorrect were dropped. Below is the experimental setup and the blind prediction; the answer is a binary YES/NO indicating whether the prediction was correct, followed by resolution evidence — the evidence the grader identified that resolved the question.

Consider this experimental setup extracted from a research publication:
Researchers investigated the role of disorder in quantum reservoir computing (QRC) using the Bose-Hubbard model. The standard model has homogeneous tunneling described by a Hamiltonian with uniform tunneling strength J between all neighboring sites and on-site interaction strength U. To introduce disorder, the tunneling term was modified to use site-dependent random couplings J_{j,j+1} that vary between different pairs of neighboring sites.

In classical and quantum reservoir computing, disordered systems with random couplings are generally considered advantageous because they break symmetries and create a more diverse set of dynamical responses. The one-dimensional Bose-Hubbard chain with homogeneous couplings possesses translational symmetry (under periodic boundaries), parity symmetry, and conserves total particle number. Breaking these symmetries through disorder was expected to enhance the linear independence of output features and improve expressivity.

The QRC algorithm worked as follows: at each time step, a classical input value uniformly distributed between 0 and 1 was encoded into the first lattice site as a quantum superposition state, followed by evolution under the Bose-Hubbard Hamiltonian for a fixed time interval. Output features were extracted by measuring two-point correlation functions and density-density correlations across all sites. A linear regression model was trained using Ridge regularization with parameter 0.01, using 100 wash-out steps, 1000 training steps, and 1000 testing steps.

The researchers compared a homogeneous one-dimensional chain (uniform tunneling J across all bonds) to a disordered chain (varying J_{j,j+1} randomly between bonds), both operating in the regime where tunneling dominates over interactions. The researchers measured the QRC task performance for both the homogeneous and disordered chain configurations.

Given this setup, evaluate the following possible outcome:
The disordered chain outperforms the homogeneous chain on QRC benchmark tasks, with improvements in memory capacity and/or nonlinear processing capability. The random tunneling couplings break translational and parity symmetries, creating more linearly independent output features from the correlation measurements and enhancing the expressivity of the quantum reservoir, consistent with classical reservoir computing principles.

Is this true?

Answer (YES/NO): NO